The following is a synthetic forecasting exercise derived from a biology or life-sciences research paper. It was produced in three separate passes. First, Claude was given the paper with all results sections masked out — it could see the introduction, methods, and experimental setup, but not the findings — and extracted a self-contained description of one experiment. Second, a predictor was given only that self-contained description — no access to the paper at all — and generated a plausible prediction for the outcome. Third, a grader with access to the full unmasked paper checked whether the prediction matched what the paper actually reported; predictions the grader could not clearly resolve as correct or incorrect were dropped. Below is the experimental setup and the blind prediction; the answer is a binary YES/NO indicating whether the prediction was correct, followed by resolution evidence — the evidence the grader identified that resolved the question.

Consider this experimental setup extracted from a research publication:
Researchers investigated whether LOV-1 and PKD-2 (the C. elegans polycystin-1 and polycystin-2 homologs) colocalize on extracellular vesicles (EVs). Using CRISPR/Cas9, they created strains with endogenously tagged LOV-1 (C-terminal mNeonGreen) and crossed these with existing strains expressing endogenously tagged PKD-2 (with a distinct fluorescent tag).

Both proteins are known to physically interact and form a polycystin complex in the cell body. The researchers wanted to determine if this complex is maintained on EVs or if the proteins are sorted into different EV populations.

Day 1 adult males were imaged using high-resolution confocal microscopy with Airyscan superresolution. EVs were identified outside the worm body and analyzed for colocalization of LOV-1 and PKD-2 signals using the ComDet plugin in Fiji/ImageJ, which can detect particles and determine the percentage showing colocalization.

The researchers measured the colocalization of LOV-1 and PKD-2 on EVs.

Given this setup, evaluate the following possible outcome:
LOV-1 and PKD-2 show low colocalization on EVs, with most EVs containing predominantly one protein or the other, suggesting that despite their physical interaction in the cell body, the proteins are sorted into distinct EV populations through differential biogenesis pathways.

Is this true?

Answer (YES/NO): NO